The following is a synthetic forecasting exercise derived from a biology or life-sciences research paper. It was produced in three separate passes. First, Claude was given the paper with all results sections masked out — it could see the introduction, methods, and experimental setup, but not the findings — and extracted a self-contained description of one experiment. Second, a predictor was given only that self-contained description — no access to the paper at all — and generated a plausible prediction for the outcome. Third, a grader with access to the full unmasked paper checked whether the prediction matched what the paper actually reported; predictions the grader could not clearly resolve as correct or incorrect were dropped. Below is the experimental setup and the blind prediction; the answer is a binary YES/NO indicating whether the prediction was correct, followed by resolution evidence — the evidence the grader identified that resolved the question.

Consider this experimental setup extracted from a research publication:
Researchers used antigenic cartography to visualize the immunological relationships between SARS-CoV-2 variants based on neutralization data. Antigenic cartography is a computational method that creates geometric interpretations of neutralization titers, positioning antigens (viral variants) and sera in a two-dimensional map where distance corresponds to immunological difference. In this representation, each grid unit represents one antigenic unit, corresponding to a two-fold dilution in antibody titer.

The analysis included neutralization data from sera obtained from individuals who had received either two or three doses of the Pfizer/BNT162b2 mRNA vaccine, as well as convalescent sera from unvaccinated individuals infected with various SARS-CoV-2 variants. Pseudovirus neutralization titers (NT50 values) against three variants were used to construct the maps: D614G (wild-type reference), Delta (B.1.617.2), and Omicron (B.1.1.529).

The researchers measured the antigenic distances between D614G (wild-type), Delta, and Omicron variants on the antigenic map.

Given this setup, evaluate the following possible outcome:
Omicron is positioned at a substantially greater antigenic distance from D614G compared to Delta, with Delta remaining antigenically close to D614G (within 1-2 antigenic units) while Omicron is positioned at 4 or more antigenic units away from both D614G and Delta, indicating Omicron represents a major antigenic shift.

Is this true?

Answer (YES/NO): NO